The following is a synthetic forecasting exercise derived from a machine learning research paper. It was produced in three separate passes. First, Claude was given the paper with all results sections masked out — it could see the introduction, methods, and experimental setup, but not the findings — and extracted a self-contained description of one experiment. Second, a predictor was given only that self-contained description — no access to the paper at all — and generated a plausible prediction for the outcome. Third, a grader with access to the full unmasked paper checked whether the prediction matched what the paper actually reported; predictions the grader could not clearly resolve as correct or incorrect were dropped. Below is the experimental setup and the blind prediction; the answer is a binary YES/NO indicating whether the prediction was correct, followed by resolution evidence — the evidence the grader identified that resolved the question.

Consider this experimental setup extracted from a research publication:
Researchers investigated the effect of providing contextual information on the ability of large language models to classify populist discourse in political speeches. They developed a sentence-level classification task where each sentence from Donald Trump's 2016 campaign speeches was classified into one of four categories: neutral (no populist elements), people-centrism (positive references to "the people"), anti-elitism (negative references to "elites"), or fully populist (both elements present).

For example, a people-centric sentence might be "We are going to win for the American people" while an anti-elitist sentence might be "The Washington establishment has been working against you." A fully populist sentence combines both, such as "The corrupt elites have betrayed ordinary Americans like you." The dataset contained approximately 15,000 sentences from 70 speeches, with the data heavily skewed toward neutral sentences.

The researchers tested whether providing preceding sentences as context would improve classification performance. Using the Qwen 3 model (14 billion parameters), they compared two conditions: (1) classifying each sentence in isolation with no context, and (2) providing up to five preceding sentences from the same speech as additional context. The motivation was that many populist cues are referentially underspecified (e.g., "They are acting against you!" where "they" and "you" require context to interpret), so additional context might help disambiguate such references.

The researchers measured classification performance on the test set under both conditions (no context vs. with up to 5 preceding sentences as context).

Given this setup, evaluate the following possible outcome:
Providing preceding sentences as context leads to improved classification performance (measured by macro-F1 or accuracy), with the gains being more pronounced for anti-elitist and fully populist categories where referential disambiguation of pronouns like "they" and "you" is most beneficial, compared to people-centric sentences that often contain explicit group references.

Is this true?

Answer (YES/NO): NO